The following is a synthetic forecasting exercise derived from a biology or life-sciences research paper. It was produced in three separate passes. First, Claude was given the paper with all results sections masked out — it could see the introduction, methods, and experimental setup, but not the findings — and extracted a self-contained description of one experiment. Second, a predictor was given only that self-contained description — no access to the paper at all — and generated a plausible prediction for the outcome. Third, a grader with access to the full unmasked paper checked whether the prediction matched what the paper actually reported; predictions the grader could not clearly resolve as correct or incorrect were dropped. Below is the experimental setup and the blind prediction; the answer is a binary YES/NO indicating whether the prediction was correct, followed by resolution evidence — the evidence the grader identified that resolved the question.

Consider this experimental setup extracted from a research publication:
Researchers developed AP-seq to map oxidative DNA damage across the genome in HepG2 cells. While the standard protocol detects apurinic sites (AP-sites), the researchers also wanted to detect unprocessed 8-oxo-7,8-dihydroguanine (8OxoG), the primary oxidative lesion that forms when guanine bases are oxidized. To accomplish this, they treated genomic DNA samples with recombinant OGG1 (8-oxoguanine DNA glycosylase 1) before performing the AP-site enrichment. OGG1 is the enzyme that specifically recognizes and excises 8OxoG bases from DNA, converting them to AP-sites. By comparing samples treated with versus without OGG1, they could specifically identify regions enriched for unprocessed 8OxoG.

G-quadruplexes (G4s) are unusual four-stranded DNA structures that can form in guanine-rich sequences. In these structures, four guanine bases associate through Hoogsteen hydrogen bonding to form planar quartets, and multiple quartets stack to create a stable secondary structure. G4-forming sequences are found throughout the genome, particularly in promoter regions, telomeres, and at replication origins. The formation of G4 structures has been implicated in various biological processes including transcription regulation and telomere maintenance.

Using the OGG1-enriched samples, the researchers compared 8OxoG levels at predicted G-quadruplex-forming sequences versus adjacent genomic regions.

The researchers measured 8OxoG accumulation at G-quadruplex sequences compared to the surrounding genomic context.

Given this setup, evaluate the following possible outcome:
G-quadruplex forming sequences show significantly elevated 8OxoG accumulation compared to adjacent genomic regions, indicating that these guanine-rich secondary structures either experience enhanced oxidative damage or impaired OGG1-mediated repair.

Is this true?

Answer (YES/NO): YES